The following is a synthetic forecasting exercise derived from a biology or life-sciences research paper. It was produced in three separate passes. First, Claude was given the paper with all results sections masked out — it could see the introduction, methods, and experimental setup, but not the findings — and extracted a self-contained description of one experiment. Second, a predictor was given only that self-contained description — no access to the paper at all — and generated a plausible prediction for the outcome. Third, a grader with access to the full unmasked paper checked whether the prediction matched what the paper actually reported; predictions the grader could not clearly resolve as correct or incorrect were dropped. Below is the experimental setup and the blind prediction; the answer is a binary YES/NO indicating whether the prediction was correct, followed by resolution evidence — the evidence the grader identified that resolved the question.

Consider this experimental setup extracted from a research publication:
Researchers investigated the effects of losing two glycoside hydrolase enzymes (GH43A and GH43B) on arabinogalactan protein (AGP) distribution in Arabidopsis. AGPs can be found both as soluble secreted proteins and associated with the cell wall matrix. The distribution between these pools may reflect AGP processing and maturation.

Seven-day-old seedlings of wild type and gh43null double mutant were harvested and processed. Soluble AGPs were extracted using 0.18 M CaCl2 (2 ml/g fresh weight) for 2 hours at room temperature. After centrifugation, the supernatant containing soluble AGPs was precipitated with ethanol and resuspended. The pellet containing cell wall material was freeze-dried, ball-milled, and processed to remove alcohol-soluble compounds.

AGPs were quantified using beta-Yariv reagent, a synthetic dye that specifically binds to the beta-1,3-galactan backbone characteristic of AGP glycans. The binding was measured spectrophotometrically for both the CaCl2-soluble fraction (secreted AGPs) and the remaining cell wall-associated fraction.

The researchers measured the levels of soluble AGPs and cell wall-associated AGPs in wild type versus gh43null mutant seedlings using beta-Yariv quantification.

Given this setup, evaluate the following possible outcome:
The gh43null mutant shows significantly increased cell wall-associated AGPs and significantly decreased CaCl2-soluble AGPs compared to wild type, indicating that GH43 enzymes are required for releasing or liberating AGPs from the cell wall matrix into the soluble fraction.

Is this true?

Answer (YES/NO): NO